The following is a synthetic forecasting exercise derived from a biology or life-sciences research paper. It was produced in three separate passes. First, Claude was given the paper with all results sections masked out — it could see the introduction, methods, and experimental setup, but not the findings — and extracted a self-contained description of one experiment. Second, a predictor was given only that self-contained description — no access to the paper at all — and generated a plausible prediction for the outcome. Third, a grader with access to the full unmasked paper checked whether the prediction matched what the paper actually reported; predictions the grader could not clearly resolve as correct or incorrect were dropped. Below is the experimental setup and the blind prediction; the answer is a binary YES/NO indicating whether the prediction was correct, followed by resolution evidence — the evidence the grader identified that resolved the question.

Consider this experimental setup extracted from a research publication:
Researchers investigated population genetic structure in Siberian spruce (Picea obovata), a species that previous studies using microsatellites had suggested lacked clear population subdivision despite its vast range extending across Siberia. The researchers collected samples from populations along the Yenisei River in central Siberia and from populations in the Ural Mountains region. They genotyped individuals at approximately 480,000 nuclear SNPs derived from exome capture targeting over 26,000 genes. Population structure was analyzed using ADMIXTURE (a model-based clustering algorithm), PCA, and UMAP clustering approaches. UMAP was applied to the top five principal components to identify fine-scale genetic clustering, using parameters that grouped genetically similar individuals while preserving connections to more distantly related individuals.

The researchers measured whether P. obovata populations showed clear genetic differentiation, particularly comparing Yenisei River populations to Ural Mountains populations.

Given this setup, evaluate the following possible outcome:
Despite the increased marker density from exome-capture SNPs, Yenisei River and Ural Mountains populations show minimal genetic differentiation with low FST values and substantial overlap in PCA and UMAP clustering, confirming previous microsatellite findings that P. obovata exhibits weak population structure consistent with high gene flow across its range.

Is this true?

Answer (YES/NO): NO